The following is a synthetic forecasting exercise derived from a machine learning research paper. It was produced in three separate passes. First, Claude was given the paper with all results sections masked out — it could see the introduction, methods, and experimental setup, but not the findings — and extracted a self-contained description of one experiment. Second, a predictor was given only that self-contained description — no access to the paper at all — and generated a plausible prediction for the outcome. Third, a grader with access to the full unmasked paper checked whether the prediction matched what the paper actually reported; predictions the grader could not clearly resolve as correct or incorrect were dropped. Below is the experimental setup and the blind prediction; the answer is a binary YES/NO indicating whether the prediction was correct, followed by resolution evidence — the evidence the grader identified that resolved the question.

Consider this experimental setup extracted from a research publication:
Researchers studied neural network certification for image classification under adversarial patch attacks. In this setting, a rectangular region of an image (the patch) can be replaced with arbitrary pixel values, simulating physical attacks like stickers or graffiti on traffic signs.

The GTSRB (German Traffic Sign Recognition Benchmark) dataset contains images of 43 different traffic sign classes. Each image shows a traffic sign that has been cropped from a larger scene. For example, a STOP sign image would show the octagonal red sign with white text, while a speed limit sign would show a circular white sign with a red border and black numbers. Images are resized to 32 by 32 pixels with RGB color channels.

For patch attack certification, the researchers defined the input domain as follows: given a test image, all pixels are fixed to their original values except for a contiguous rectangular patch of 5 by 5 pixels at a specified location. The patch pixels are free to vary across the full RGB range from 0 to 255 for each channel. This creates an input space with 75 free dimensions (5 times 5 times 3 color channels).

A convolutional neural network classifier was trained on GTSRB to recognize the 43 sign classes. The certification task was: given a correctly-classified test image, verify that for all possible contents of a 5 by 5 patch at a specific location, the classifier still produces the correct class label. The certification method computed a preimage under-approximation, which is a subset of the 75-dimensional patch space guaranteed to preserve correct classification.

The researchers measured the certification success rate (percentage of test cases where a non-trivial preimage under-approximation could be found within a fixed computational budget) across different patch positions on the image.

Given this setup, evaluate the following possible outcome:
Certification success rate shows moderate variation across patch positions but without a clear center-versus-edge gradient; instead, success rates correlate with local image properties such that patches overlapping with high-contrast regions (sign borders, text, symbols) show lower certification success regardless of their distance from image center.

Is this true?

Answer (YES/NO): NO